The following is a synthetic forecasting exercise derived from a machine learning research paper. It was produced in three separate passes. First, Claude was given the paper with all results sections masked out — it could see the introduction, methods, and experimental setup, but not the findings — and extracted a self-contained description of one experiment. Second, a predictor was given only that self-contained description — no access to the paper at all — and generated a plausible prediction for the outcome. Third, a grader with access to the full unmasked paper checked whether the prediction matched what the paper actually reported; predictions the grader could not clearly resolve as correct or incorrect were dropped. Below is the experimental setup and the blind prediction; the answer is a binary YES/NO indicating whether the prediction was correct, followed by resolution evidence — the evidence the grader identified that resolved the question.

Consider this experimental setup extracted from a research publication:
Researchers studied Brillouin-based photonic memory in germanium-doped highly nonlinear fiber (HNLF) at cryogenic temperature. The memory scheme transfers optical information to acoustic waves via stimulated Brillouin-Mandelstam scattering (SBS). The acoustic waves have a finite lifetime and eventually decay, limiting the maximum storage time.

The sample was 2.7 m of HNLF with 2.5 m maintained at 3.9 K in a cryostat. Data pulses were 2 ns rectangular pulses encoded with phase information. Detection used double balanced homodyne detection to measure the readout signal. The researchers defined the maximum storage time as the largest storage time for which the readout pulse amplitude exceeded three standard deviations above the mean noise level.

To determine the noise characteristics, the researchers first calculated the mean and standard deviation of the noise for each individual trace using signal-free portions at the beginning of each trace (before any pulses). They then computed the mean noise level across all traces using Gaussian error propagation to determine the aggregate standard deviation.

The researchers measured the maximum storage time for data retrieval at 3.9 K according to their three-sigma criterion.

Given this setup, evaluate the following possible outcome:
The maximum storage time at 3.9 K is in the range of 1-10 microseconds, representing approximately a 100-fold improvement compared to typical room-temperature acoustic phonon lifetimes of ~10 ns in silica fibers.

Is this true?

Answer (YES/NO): NO